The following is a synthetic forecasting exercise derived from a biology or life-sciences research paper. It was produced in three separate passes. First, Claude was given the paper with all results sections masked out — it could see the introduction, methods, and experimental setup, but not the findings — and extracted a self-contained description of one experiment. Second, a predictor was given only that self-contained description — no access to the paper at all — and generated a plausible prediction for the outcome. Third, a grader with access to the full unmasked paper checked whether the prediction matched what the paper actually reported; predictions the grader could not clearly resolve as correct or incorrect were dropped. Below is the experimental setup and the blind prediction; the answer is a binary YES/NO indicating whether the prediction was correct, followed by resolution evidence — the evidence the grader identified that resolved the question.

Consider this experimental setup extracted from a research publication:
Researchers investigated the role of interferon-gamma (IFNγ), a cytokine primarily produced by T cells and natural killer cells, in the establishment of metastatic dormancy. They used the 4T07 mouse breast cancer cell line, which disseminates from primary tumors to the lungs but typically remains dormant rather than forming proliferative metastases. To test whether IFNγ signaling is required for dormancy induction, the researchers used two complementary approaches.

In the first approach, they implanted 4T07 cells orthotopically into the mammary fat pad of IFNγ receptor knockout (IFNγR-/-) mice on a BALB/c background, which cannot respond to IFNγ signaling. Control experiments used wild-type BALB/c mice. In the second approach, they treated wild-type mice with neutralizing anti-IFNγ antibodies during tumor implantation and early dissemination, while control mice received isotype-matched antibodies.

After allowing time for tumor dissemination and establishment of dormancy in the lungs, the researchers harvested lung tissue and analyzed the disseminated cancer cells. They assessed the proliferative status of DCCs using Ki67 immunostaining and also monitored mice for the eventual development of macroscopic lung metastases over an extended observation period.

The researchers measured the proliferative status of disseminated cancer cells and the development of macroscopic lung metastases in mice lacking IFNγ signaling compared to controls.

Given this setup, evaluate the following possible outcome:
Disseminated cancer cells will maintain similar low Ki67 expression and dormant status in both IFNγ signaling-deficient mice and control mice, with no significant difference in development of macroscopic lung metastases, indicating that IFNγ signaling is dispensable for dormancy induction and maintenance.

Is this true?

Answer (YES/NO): NO